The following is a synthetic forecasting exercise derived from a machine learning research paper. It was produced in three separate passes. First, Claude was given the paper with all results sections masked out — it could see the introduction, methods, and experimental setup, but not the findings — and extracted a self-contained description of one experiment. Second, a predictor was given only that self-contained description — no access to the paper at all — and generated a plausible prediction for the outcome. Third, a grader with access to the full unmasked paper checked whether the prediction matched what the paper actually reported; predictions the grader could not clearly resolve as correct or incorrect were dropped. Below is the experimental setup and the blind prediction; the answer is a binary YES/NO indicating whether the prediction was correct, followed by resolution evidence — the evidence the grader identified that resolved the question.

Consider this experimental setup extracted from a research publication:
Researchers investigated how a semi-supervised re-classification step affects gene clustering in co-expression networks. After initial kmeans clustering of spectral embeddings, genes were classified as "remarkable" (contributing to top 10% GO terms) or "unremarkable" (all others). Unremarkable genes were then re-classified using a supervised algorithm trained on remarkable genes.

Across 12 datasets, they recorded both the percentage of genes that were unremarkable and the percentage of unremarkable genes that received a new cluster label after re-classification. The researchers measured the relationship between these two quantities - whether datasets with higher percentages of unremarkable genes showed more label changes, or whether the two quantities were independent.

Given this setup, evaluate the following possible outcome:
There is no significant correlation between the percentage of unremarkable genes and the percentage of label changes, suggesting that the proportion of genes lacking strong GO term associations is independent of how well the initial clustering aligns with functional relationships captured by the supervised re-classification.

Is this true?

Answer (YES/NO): NO